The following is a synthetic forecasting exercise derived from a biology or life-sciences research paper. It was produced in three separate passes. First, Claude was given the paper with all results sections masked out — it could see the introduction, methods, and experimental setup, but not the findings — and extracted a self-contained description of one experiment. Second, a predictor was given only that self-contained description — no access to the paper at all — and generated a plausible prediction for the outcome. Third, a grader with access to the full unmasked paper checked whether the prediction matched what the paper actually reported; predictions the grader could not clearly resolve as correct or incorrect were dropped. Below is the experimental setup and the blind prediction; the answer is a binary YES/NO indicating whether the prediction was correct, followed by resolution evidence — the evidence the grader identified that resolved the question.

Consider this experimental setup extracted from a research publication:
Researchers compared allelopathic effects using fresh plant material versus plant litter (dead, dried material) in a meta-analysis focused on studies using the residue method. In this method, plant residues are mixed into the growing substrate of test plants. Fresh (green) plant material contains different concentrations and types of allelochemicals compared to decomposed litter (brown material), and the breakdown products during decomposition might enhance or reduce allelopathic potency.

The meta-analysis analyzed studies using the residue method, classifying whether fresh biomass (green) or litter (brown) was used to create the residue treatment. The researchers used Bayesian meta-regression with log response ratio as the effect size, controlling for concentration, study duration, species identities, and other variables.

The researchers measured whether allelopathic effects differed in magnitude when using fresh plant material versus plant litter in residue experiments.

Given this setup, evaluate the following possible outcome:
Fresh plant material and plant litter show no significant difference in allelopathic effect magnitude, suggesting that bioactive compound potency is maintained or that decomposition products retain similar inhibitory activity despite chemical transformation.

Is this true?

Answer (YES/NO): NO